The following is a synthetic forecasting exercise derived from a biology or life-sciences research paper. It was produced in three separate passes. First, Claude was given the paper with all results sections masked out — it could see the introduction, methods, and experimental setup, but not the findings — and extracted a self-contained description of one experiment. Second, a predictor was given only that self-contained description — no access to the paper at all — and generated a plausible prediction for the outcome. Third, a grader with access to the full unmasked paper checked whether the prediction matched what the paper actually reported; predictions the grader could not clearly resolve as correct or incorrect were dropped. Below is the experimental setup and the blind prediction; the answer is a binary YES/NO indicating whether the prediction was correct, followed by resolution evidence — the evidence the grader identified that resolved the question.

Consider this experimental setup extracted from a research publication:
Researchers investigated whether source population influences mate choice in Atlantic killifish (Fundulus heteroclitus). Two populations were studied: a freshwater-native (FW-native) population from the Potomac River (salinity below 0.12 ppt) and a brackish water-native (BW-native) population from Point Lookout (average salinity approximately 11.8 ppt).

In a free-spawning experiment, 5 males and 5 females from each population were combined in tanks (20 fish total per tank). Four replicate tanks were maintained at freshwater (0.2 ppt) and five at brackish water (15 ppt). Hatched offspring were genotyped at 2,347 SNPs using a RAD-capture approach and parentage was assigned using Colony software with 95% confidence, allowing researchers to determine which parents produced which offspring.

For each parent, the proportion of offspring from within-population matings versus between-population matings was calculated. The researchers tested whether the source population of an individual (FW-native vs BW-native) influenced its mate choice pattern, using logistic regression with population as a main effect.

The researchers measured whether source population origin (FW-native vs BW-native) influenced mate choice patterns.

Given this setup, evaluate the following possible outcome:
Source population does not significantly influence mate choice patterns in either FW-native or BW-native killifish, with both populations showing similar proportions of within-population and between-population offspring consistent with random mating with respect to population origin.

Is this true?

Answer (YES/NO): YES